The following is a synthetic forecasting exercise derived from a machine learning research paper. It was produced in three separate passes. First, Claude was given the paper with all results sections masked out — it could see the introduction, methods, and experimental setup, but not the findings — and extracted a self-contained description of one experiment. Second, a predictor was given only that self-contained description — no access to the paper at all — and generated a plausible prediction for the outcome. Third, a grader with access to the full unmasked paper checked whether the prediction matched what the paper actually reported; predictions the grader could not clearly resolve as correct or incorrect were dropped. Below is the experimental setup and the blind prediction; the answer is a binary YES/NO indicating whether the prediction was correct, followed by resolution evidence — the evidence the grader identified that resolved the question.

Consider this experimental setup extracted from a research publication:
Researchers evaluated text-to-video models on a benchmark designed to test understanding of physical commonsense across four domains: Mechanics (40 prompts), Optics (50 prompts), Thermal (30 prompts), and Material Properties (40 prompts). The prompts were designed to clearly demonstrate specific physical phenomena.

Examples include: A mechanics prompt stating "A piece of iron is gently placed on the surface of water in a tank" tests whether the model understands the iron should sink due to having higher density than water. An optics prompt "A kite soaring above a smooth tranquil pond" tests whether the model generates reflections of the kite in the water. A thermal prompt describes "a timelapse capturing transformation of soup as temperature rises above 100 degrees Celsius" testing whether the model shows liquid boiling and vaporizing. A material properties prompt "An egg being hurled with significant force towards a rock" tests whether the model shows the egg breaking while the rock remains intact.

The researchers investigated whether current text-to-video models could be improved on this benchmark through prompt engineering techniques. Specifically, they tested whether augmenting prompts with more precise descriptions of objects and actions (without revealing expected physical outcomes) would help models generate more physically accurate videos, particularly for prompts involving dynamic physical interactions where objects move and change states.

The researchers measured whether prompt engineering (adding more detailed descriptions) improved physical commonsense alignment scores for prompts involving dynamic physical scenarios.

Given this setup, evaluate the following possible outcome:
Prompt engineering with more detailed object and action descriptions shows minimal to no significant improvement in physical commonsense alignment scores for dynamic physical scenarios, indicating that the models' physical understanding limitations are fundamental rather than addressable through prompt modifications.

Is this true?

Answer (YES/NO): YES